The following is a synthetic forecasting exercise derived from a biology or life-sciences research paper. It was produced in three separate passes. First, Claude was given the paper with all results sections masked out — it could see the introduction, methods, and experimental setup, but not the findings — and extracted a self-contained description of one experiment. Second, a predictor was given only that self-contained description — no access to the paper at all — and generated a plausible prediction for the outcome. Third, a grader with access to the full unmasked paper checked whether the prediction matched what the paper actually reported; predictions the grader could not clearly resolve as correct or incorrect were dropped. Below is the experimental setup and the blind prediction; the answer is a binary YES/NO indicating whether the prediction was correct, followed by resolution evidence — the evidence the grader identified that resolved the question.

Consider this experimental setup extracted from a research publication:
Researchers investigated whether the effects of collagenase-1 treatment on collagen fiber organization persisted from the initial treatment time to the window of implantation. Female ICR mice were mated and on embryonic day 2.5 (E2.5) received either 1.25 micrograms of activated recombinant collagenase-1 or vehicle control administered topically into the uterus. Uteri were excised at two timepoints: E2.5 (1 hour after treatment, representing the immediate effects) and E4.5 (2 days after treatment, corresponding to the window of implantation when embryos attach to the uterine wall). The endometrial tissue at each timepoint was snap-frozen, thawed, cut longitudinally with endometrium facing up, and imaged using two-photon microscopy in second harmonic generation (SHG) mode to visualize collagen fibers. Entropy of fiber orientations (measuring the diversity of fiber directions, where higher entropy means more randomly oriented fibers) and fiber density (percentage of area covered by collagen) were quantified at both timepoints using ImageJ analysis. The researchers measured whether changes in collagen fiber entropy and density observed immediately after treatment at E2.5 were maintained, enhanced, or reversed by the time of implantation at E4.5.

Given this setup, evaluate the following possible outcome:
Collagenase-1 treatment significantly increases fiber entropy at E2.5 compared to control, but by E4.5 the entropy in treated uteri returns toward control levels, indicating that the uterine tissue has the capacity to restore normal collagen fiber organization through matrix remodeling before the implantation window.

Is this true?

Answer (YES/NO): NO